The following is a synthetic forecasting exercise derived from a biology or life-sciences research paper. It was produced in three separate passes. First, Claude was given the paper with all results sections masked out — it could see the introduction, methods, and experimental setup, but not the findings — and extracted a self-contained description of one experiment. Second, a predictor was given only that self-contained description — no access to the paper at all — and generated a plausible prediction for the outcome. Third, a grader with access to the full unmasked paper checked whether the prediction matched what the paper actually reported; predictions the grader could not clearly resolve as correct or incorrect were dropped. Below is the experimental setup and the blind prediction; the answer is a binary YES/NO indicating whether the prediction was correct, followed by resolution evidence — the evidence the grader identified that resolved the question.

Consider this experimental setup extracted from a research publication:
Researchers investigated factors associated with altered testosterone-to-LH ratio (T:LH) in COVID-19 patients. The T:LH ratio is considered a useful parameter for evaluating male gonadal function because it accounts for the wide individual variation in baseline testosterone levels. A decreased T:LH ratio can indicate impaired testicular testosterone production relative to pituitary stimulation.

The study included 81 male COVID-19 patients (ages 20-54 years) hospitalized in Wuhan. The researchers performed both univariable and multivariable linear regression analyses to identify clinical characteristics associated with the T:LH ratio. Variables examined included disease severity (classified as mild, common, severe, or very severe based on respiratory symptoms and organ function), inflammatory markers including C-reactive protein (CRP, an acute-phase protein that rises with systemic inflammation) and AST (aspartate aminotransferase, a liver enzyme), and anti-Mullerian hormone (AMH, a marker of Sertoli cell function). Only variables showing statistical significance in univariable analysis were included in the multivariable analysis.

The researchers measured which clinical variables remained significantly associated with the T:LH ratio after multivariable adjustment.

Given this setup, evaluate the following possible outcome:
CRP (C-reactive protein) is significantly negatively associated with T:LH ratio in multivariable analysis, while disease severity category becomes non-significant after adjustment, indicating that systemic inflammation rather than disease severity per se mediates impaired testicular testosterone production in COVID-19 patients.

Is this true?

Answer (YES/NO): YES